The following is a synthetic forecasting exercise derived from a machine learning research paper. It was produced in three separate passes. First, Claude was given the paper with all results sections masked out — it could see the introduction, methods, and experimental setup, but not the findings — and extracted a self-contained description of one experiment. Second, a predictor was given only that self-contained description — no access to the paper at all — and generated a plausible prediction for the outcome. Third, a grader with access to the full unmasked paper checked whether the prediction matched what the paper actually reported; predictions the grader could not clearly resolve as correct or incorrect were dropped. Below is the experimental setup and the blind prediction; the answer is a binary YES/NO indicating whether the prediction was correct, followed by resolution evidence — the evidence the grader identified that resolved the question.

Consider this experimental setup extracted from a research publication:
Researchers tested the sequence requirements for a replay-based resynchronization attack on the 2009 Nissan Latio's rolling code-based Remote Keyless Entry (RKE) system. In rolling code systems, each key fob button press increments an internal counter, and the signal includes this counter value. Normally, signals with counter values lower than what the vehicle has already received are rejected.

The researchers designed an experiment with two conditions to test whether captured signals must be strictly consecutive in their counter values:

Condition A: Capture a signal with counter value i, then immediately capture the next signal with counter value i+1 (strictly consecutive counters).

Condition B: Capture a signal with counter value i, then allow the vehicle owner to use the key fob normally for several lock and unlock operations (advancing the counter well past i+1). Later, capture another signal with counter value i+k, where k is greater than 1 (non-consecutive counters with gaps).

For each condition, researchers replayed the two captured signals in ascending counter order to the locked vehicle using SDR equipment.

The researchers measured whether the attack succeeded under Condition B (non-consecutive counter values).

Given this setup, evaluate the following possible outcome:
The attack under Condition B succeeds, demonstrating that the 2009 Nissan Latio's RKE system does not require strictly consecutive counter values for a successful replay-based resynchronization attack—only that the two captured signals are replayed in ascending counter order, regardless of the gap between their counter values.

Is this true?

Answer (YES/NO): NO